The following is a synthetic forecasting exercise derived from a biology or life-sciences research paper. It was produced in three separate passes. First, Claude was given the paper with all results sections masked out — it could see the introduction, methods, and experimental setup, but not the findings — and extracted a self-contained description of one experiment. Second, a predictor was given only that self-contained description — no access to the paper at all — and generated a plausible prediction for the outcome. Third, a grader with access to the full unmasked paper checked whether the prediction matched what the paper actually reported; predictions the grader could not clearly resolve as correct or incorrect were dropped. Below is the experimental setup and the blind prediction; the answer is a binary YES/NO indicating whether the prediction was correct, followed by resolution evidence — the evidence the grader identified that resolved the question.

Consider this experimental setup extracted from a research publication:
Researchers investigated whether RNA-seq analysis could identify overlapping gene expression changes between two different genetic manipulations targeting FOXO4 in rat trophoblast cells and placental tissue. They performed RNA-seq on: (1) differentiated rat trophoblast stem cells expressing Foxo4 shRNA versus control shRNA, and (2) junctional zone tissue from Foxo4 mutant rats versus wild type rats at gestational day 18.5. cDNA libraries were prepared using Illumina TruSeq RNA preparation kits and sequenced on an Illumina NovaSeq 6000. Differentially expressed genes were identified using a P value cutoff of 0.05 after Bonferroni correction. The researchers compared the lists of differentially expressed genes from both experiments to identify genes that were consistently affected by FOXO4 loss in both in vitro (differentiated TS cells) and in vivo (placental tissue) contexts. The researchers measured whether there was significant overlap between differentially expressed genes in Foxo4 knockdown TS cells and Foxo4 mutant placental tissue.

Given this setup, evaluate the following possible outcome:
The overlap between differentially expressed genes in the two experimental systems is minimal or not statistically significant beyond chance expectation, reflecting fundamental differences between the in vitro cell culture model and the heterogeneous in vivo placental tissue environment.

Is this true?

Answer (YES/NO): YES